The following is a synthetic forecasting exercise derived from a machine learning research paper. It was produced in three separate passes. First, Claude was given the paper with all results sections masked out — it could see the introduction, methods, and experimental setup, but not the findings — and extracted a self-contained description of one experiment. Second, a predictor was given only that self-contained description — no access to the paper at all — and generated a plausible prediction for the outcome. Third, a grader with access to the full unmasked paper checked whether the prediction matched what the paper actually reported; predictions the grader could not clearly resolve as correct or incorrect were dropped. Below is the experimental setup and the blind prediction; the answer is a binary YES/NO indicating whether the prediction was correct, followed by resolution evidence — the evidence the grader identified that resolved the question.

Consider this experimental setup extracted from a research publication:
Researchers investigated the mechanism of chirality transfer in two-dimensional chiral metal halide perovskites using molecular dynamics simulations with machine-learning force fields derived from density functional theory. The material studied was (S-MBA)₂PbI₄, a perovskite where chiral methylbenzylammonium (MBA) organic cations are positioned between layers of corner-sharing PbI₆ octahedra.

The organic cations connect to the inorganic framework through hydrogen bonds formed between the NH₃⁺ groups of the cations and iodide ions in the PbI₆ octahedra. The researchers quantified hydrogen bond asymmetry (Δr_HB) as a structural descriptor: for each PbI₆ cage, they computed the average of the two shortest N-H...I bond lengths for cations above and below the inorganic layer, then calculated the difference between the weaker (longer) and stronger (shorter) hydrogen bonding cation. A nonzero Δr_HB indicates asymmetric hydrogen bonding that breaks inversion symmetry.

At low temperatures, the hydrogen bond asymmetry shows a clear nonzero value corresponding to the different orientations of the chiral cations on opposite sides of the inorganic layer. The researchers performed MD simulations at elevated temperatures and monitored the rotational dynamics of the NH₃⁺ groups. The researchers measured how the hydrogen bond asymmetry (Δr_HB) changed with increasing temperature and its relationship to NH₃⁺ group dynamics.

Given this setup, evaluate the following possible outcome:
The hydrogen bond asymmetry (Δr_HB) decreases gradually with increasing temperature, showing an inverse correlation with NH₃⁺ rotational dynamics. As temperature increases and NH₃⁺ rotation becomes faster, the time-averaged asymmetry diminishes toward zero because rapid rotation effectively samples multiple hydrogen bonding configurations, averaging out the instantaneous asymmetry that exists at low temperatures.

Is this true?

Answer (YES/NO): YES